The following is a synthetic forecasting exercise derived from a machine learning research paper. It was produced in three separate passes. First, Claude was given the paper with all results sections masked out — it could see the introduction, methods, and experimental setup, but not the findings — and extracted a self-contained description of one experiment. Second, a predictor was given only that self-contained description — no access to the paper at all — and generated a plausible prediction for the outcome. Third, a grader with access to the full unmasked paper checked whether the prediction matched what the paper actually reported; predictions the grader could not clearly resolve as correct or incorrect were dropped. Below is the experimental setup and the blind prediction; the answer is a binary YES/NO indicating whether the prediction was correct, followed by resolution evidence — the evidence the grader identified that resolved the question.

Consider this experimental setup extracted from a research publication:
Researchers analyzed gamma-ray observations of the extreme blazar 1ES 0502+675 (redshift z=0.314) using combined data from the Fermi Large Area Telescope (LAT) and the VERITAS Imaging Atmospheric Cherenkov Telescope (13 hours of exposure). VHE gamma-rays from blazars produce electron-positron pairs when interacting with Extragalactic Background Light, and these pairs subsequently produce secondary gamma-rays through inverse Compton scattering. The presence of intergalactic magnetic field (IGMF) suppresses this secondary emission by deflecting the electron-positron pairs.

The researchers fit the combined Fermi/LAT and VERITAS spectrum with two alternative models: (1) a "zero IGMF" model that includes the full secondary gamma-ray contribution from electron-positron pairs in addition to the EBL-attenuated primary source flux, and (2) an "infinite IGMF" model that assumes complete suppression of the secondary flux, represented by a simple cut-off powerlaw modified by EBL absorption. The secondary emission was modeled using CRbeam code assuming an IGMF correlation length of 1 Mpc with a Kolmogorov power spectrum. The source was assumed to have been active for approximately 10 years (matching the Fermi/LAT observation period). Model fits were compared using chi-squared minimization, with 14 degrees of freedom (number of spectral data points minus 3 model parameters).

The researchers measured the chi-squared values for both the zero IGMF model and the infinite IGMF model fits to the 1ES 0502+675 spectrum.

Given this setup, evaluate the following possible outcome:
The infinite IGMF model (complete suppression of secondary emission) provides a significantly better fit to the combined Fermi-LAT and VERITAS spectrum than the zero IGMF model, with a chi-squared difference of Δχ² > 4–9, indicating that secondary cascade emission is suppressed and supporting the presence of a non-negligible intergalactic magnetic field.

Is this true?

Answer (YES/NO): YES